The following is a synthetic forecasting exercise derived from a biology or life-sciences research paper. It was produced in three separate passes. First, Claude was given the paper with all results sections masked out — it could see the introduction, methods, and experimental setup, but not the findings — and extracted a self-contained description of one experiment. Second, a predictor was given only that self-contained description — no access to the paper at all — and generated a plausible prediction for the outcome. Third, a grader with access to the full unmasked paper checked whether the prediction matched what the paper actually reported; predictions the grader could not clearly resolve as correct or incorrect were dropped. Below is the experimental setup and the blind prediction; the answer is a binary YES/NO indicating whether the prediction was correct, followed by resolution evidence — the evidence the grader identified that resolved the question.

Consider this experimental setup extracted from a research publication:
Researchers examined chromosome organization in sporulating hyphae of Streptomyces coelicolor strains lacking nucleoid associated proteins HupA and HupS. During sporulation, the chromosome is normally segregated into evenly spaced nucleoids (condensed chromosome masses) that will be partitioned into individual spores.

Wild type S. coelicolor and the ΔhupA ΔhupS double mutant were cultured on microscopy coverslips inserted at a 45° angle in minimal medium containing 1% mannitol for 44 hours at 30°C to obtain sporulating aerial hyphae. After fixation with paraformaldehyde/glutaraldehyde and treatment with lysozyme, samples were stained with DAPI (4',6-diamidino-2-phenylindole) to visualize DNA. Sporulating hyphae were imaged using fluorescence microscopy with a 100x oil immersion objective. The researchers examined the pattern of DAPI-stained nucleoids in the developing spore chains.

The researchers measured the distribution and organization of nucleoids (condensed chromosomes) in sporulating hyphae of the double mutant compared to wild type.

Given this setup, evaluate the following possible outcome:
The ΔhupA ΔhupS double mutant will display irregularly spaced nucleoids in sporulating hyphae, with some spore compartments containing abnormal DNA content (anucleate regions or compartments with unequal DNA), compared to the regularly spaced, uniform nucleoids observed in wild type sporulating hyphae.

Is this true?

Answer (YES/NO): YES